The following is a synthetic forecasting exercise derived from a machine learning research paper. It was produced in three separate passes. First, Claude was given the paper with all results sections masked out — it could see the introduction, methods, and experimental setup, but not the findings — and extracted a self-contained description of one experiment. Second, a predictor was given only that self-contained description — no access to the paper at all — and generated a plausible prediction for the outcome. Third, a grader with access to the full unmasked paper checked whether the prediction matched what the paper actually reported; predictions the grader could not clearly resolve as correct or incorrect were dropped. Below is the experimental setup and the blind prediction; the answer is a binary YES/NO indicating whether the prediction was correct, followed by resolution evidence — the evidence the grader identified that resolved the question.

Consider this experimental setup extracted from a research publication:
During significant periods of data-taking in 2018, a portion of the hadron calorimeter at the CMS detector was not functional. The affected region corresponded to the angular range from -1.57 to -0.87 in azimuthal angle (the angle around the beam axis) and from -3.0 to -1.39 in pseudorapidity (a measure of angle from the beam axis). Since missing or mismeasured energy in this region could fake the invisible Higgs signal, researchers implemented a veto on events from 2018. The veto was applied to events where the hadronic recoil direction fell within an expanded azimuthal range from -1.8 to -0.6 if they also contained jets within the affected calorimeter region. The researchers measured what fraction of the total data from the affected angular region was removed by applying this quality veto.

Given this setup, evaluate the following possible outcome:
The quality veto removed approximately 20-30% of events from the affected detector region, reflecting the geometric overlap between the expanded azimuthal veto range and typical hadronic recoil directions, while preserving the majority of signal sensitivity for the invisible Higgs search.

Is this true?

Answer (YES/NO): NO